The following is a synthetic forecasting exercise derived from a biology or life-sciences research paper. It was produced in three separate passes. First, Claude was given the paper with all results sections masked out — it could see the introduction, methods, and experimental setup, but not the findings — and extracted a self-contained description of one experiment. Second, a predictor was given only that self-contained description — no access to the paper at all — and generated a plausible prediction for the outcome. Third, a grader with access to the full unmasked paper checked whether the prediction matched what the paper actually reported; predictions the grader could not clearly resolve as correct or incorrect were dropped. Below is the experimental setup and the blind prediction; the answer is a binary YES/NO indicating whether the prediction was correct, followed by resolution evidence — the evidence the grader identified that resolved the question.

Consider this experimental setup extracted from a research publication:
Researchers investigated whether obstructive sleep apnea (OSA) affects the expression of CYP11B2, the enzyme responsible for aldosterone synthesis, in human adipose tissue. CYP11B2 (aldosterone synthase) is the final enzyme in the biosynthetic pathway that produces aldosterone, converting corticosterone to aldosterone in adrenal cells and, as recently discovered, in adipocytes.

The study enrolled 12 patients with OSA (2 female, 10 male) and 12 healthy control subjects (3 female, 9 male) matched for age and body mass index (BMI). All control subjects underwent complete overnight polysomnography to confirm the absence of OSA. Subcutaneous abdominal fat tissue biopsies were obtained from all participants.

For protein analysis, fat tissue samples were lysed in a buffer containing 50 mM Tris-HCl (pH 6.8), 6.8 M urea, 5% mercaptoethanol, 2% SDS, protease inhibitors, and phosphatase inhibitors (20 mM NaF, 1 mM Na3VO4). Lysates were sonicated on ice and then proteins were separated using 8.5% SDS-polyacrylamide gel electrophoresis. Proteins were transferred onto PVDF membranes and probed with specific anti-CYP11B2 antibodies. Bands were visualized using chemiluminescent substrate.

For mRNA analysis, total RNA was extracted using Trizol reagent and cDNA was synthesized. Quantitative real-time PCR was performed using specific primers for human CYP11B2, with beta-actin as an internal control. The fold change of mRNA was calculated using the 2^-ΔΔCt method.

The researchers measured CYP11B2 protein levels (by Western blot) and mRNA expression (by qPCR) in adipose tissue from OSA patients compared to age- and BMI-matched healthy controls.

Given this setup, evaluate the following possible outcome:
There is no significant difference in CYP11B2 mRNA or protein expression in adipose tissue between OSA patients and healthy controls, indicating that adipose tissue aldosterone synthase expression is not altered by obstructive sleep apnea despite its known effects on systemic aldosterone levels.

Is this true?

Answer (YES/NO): YES